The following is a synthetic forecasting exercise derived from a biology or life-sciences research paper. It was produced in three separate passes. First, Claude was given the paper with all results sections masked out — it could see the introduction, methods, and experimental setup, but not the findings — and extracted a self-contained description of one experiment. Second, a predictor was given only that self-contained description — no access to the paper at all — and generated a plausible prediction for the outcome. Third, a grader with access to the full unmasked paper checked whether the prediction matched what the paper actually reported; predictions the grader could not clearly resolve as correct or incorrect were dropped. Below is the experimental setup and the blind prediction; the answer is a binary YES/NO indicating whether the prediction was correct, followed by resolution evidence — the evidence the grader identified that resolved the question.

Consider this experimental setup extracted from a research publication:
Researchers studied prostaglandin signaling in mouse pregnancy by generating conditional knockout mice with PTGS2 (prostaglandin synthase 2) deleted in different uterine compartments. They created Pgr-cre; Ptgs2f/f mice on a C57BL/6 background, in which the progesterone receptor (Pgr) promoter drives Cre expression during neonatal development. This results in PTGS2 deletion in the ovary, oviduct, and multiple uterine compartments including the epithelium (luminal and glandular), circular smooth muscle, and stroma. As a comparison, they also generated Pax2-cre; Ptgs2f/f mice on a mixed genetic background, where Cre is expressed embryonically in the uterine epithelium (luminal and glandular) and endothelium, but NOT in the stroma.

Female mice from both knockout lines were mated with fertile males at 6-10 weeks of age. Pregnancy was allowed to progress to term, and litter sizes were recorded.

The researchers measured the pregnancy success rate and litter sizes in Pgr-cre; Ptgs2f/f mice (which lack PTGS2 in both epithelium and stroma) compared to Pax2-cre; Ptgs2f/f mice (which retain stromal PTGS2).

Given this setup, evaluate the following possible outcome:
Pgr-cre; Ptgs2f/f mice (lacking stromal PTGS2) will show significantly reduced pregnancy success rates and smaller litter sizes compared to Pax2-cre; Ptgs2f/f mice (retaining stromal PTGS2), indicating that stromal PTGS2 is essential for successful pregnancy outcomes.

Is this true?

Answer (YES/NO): YES